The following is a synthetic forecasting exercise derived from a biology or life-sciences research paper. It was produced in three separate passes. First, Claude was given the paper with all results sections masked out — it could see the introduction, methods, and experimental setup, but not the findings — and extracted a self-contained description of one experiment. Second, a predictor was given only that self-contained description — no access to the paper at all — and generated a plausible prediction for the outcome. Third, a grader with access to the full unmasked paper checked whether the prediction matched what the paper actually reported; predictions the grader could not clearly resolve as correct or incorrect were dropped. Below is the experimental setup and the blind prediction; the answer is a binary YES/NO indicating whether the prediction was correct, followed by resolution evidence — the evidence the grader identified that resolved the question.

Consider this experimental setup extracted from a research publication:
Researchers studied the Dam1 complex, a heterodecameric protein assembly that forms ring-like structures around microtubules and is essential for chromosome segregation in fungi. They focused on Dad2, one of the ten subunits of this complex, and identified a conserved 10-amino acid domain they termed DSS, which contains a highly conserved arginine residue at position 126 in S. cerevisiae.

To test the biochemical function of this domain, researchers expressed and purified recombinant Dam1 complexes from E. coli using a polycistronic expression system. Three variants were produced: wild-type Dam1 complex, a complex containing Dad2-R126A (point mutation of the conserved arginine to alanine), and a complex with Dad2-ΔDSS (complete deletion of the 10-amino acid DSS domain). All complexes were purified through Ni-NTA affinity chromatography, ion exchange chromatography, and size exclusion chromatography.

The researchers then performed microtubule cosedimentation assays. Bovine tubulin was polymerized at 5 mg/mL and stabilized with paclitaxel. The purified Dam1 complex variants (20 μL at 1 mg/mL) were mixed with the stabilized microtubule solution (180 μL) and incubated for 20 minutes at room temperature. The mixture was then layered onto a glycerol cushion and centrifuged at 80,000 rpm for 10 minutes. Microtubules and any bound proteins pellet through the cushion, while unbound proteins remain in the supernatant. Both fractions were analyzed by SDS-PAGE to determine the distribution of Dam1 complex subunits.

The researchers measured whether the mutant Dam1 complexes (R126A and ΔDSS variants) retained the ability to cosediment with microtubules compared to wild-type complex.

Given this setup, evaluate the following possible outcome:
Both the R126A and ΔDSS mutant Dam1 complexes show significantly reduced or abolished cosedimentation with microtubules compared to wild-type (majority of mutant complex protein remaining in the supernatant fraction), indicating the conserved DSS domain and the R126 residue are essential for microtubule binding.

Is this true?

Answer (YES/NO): YES